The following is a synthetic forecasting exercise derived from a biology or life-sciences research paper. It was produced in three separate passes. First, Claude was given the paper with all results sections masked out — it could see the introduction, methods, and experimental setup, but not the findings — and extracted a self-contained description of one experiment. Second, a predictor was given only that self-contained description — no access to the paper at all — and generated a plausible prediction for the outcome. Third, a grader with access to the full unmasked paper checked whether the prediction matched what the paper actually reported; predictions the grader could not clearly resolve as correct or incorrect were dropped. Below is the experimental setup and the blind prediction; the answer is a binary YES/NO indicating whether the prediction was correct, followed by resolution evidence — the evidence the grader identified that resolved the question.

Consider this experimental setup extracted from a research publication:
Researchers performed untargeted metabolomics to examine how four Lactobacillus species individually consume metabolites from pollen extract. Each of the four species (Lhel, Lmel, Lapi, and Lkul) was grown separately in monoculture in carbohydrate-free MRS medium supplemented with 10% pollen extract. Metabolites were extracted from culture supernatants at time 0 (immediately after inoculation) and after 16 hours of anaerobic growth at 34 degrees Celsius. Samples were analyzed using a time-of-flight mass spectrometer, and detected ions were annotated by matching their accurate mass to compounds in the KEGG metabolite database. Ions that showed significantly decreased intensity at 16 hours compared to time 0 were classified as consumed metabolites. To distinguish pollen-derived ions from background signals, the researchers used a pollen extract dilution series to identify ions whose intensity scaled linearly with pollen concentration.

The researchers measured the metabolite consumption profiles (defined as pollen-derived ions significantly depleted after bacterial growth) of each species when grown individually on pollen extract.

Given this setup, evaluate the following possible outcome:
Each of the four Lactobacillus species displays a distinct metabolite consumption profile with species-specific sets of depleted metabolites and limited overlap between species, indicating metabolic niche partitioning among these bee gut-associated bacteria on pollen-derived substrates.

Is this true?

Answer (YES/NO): NO